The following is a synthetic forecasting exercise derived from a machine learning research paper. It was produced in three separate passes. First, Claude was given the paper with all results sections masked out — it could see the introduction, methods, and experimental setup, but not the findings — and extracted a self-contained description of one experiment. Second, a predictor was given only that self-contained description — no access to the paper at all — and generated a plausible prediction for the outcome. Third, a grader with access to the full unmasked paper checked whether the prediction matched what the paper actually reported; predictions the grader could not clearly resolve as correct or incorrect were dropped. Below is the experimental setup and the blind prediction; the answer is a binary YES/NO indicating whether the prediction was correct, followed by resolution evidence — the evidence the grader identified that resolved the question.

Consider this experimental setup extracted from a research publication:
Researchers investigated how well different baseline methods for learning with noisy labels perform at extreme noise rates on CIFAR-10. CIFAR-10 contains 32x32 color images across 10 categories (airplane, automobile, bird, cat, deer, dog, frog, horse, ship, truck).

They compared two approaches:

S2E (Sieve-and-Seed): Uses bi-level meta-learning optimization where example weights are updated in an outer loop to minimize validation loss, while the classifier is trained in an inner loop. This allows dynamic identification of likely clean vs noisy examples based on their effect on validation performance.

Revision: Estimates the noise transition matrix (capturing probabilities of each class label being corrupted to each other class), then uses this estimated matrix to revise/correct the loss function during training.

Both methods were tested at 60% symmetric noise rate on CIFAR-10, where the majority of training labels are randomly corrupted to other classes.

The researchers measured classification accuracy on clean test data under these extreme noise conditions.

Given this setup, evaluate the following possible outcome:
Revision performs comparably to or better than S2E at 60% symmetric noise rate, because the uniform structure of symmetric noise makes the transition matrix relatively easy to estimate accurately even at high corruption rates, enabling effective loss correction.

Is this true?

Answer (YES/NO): YES